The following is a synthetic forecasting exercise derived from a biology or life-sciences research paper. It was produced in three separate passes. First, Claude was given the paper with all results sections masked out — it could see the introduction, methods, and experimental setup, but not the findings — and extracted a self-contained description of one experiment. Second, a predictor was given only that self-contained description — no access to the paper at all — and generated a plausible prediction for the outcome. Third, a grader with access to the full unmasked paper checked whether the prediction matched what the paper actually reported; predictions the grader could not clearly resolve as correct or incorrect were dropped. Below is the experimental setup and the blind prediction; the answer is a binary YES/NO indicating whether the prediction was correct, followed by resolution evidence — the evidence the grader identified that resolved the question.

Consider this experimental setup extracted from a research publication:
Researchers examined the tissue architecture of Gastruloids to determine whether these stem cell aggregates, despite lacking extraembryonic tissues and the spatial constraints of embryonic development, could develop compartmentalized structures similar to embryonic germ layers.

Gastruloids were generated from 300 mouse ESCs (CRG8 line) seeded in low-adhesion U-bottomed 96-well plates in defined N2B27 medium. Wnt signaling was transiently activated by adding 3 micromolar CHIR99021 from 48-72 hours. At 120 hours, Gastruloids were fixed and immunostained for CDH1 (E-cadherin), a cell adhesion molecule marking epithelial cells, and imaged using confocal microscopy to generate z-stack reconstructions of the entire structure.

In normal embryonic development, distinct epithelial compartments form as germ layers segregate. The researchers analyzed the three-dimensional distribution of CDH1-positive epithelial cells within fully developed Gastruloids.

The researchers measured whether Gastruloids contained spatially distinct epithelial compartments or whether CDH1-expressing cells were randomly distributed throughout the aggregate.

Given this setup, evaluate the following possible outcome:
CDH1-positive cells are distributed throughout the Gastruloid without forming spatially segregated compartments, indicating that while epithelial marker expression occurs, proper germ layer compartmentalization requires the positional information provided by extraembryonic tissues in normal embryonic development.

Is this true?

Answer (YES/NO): NO